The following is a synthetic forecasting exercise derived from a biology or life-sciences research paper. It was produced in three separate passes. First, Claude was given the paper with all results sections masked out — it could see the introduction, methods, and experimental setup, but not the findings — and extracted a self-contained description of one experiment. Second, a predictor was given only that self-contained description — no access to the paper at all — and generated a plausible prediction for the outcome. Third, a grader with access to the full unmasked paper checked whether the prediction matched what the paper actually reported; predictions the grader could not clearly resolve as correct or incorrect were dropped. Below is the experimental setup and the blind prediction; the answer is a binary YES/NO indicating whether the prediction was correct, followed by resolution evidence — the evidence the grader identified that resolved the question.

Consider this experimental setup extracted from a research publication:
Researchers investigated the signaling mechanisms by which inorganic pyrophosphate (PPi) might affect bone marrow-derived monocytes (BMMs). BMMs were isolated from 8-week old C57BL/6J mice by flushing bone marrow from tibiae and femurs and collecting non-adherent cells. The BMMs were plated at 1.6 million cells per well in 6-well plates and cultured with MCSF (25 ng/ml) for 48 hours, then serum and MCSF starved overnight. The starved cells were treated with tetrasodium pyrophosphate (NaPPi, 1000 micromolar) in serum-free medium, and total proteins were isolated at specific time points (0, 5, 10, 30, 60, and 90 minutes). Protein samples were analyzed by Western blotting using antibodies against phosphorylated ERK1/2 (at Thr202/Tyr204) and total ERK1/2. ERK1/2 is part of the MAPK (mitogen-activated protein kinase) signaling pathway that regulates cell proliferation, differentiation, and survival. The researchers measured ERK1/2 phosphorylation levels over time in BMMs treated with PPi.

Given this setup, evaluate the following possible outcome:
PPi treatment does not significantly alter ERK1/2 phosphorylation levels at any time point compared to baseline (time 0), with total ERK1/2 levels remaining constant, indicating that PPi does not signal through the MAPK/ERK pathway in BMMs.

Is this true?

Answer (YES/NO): NO